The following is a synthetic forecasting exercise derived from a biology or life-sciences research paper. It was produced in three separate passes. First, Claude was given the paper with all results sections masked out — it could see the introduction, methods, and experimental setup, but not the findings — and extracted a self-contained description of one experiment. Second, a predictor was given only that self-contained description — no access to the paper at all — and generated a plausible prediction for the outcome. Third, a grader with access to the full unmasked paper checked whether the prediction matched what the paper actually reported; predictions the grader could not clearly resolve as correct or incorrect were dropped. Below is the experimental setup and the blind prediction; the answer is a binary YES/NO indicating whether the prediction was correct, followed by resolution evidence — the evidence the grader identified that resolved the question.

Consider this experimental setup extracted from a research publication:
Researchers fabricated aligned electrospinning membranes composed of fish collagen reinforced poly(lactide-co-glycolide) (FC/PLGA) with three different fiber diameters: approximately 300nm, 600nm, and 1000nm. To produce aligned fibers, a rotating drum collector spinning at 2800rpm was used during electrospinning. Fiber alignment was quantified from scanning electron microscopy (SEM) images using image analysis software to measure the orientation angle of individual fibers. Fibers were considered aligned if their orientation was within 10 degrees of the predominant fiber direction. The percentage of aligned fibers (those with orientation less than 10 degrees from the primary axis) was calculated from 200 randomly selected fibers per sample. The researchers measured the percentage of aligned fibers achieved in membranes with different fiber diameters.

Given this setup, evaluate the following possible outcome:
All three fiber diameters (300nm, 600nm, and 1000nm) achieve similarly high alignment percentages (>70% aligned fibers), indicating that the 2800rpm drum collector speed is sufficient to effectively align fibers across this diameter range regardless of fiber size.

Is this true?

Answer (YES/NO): NO